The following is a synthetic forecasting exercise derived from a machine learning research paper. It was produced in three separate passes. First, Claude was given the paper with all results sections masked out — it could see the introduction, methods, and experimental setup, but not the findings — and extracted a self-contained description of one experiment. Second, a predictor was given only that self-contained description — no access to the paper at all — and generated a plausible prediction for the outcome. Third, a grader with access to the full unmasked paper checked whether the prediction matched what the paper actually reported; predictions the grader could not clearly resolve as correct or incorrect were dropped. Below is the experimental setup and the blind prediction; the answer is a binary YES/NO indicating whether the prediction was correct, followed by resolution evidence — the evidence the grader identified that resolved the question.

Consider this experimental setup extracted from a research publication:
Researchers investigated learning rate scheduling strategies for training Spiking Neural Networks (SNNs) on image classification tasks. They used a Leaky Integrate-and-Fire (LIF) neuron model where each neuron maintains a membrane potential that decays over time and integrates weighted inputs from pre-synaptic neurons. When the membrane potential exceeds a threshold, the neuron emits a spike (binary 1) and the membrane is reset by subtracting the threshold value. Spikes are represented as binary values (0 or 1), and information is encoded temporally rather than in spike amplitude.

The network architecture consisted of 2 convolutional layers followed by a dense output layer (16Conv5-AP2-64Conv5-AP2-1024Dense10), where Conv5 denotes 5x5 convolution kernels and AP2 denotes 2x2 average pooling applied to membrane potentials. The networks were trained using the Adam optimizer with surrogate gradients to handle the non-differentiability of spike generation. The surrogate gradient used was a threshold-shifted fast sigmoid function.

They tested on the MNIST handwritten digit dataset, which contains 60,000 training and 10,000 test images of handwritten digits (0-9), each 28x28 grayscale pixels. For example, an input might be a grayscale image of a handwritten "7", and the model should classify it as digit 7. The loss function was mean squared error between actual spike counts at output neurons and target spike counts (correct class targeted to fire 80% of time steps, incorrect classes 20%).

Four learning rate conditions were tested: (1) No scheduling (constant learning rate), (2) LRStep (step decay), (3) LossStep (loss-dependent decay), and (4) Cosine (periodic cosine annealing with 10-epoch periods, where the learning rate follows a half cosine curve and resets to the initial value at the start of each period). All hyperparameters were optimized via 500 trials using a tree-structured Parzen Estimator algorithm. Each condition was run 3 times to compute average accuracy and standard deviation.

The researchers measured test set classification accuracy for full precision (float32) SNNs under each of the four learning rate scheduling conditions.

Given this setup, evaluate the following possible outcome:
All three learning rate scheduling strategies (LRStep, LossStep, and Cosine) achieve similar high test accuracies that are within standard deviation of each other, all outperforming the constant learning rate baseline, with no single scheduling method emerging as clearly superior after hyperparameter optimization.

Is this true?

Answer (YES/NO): NO